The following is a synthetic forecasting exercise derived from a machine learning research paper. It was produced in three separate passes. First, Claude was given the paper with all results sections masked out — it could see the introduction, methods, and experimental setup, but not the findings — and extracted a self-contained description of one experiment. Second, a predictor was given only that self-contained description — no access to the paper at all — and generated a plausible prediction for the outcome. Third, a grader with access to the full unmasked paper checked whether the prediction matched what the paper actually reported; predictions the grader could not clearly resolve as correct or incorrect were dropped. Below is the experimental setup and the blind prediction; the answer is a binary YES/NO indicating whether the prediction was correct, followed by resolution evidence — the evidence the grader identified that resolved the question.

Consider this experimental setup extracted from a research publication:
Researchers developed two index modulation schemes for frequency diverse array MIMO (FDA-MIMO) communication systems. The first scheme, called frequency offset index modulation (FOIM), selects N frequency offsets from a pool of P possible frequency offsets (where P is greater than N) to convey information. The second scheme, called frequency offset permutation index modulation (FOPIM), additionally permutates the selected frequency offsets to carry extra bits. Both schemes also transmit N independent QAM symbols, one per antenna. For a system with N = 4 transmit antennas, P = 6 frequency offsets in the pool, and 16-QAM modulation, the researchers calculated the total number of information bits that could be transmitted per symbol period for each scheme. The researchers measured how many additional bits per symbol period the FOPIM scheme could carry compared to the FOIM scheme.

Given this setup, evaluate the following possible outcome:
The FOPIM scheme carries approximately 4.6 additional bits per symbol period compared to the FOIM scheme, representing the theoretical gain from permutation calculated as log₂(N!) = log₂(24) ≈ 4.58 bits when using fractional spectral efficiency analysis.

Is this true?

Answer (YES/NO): NO